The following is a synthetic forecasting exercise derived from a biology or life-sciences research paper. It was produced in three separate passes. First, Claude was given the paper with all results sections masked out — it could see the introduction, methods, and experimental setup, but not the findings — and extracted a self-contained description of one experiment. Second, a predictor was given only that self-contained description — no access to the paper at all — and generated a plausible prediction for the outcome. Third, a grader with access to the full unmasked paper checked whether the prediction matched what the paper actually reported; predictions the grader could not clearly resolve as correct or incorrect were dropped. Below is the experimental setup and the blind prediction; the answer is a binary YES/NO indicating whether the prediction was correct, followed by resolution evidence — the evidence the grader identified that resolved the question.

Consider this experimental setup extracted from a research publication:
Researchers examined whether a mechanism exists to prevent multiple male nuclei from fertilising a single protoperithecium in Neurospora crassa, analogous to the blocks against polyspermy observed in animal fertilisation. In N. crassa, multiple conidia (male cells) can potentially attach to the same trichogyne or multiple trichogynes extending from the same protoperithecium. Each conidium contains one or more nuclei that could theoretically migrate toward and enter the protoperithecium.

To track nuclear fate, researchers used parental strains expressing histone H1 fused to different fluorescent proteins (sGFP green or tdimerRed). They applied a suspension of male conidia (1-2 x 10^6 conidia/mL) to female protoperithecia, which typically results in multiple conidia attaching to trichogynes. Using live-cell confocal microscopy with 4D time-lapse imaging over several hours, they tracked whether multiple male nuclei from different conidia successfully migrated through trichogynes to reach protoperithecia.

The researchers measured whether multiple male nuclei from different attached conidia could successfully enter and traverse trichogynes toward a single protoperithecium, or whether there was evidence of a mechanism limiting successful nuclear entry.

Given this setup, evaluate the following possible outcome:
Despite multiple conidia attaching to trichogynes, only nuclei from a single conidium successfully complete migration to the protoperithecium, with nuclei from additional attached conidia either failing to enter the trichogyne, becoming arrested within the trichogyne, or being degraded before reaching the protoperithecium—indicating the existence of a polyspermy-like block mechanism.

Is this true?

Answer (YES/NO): NO